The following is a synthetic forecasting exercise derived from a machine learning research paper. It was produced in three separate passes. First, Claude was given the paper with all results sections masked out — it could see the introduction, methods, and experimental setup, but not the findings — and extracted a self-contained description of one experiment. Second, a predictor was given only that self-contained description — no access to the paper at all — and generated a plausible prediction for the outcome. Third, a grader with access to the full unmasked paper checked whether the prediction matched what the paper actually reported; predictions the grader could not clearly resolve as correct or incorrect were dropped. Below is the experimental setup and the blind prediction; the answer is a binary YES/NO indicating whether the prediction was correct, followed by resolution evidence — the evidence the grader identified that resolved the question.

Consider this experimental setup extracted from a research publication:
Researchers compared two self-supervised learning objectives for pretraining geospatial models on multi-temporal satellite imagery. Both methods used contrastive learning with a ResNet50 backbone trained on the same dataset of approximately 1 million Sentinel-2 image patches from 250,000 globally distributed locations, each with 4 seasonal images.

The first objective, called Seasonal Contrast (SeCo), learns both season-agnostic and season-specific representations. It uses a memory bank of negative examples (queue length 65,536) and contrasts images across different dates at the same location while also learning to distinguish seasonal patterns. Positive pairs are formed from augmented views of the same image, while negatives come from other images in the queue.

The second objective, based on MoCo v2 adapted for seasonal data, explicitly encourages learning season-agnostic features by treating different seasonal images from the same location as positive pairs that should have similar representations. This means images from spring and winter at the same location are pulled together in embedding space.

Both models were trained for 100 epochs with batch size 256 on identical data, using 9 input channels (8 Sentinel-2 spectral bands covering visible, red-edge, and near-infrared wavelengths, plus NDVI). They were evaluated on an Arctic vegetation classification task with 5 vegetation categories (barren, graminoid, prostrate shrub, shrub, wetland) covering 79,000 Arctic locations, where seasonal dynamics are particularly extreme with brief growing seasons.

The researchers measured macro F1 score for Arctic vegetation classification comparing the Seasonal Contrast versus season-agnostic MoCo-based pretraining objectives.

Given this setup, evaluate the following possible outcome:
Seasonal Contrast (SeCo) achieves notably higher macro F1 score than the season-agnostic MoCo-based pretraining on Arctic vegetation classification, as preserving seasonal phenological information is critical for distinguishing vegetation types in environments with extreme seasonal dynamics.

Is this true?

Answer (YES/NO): NO